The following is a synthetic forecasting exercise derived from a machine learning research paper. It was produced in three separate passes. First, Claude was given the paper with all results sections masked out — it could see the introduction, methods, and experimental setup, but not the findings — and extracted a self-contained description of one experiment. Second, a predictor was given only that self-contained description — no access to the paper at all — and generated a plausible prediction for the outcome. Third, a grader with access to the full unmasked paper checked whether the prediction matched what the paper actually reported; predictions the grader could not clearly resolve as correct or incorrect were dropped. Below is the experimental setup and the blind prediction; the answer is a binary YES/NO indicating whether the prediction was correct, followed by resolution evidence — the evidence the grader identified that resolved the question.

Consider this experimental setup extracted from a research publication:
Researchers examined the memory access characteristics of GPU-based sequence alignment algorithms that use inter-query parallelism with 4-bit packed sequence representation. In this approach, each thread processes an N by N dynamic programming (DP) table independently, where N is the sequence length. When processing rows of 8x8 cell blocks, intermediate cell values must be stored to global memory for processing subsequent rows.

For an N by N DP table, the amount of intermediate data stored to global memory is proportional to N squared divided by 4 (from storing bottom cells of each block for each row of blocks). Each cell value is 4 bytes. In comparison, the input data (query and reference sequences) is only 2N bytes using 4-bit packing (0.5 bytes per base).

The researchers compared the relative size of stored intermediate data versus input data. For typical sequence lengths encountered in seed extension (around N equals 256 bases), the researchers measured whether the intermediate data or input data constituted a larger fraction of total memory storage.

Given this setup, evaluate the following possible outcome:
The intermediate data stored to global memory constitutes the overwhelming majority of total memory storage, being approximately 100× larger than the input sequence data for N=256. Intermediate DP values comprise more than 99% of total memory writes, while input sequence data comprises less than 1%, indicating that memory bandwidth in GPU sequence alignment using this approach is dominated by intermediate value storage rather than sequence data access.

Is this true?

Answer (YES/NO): NO